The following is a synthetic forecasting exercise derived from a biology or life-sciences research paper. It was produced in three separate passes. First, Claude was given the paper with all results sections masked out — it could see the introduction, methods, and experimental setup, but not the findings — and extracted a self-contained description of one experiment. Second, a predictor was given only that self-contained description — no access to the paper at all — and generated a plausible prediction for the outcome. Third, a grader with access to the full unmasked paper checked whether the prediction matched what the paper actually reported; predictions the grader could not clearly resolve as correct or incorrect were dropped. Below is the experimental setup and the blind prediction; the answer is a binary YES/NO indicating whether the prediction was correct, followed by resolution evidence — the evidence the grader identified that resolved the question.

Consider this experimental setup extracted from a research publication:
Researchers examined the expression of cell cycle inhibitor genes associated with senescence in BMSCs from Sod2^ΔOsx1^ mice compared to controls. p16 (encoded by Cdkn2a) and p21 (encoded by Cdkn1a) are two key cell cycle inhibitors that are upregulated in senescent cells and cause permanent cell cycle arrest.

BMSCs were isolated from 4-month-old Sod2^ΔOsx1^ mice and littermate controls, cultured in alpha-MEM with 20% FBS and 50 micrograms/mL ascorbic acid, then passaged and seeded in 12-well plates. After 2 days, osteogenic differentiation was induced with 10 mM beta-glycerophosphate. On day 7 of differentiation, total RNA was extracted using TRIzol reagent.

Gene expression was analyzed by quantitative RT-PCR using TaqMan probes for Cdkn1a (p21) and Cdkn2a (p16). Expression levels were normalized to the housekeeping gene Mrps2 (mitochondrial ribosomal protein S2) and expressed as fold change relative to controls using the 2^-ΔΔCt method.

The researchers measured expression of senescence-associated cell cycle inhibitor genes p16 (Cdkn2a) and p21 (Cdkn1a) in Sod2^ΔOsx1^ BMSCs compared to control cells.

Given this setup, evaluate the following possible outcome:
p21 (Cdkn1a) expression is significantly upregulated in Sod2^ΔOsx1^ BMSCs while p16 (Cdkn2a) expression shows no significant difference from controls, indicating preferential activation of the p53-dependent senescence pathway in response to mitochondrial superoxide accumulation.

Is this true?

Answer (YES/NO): NO